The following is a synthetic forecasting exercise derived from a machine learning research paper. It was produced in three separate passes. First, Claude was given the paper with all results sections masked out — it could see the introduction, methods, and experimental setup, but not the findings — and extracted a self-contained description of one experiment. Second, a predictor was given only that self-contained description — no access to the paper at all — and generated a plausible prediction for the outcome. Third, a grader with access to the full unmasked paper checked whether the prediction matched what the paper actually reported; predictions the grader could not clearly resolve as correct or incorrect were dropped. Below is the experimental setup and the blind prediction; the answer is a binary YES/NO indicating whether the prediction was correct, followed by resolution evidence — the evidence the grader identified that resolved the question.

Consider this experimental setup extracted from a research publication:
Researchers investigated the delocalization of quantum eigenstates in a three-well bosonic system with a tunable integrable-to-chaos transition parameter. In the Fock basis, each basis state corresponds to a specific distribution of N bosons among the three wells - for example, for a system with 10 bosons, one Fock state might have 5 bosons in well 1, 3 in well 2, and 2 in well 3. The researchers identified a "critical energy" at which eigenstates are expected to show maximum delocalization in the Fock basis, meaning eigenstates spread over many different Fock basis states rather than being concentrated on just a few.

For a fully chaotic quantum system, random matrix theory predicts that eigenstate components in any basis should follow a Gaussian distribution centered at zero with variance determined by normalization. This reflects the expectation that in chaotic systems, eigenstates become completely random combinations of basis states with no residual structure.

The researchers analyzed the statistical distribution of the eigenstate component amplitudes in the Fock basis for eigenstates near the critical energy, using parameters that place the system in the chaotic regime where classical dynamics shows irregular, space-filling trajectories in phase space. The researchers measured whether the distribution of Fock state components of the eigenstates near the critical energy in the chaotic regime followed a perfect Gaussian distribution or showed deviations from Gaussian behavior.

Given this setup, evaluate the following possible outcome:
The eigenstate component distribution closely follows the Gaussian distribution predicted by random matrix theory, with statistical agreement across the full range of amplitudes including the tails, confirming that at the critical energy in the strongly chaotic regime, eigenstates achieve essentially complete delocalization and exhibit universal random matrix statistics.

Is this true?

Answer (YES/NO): NO